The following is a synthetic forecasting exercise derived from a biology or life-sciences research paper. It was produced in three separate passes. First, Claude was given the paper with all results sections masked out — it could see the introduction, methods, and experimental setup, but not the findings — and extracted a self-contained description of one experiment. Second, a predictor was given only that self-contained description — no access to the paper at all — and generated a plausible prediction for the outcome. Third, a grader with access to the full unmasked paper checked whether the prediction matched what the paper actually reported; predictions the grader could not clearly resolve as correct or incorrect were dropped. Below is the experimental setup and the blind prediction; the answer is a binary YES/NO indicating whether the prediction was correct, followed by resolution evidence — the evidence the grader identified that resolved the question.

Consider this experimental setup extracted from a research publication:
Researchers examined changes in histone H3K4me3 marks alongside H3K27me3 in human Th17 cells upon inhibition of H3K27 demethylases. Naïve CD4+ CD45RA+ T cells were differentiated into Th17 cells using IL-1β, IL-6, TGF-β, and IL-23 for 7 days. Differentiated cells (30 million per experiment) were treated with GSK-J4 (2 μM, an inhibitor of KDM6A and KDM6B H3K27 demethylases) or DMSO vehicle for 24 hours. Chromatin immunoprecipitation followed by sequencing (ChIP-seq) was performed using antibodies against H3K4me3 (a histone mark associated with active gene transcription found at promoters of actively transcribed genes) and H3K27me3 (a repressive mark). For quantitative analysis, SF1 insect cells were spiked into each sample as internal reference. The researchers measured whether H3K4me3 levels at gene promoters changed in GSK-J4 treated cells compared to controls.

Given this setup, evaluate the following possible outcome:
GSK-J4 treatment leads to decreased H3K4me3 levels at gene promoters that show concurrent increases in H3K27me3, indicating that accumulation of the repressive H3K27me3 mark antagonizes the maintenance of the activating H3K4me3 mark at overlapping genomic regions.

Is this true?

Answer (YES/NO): NO